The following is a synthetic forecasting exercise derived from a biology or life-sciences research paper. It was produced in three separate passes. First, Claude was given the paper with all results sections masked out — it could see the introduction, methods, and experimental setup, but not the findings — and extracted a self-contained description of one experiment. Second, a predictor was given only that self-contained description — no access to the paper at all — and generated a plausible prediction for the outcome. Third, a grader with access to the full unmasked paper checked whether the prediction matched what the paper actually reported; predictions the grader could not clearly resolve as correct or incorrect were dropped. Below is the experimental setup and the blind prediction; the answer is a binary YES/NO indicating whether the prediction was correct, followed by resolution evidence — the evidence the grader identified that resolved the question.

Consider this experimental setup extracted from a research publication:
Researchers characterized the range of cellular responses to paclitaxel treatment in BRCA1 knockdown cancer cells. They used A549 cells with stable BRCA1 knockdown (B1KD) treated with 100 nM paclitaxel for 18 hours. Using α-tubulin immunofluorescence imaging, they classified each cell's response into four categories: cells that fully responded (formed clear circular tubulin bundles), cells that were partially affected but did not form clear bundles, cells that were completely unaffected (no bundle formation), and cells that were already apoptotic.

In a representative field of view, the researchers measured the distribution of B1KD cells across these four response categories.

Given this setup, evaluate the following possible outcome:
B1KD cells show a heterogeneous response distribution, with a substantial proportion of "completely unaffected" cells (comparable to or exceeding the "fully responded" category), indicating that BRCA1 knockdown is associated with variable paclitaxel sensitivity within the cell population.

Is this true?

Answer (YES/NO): YES